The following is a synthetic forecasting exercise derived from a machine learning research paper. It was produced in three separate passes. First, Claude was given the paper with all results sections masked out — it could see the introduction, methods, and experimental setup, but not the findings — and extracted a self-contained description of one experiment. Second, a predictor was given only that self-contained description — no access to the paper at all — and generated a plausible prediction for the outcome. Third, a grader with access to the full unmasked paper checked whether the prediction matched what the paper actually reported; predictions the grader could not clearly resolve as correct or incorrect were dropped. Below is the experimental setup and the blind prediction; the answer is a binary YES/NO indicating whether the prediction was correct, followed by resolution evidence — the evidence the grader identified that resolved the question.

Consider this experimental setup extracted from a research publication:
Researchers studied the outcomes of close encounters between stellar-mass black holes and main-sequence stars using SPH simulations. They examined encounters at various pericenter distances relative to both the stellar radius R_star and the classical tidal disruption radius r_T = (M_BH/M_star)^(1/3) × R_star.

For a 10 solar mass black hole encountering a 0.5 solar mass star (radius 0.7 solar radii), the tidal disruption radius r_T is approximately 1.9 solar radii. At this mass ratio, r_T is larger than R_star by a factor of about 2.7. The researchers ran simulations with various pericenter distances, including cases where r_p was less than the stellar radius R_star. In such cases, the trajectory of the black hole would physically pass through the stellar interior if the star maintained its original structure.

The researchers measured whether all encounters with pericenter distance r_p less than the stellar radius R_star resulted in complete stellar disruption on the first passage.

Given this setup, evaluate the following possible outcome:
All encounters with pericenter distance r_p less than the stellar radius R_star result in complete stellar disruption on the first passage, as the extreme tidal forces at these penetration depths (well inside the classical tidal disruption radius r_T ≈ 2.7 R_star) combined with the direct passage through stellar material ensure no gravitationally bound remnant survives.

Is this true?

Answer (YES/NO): NO